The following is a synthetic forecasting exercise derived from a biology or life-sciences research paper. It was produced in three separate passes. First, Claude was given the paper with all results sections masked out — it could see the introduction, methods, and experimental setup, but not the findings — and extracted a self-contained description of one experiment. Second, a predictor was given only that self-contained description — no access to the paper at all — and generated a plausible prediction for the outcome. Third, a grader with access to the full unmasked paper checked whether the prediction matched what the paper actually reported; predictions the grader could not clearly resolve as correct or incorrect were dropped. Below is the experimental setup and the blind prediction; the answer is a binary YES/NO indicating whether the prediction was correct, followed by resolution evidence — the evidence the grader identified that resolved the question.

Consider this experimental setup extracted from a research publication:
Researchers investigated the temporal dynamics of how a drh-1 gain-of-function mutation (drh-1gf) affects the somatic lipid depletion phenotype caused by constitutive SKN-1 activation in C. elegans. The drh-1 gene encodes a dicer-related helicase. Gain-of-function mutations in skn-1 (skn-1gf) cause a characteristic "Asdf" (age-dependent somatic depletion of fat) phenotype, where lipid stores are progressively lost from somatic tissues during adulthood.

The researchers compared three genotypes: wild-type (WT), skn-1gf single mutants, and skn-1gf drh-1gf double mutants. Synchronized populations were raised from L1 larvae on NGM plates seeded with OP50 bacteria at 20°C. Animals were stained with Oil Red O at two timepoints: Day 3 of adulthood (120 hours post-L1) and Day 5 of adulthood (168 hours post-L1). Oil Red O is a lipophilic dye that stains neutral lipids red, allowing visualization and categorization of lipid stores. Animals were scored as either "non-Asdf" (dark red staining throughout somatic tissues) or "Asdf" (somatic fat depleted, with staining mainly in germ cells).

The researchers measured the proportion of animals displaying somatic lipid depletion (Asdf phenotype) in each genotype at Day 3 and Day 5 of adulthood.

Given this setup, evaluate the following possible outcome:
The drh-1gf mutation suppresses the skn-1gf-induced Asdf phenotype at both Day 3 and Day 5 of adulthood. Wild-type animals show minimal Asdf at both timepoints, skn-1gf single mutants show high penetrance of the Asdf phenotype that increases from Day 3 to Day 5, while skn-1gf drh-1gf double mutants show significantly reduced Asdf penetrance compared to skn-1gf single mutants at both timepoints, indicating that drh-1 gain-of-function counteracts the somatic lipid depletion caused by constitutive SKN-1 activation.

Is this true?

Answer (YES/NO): NO